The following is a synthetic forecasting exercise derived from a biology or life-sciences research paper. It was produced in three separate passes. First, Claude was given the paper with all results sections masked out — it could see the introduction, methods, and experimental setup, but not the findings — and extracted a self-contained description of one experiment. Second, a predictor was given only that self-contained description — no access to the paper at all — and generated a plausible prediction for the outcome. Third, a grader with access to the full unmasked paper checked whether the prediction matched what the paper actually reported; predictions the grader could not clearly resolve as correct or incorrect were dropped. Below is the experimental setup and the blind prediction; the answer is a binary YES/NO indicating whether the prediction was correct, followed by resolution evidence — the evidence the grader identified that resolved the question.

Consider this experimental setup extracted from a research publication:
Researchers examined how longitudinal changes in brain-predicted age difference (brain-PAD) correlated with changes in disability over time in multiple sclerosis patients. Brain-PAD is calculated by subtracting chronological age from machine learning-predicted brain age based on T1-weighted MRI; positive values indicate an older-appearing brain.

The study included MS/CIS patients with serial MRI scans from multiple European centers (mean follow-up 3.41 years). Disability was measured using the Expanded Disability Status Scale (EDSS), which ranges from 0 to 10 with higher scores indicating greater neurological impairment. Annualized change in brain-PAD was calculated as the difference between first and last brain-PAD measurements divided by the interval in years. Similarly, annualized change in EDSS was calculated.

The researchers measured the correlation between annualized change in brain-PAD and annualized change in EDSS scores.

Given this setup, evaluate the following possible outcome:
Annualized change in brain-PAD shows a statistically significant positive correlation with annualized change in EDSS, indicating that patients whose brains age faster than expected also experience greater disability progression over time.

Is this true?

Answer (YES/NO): YES